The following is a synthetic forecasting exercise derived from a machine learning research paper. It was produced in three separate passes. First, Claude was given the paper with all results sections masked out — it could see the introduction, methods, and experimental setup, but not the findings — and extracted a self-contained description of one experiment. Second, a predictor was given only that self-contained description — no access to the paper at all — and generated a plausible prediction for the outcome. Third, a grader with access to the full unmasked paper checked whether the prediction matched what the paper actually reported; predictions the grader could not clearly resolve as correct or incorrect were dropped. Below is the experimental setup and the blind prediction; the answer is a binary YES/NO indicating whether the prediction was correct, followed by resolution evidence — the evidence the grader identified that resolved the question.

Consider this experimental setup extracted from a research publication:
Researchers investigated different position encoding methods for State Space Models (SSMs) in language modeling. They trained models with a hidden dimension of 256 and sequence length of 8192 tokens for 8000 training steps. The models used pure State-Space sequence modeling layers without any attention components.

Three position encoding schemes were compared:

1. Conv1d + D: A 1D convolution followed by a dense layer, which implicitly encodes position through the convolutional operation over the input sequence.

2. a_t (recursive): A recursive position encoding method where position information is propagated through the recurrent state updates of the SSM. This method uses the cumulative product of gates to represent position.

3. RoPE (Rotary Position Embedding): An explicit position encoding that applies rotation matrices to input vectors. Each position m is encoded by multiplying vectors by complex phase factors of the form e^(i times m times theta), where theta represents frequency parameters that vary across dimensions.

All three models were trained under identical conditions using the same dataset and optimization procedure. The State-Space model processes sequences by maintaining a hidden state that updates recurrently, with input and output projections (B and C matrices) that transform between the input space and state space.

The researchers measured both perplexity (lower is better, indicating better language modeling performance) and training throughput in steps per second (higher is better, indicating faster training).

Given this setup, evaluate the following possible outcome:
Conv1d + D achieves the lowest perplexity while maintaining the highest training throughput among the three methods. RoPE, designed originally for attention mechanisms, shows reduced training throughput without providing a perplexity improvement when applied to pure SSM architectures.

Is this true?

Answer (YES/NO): NO